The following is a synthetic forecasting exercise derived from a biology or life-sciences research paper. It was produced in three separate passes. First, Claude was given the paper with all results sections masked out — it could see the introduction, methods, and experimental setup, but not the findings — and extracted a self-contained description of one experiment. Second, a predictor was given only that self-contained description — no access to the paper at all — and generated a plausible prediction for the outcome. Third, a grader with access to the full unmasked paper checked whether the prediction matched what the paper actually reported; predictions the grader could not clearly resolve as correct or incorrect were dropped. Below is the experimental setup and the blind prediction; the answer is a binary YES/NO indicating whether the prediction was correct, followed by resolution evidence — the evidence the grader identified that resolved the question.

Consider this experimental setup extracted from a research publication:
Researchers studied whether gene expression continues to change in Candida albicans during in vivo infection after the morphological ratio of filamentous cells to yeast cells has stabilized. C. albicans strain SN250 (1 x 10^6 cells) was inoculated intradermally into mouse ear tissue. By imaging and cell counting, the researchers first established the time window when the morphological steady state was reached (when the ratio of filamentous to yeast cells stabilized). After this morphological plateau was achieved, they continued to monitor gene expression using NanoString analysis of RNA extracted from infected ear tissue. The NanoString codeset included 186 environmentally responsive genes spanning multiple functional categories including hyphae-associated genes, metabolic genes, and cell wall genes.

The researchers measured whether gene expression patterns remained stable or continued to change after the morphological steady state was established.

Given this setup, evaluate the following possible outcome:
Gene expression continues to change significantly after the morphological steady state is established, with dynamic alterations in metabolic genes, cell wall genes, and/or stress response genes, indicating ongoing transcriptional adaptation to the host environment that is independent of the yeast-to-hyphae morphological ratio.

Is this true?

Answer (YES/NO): YES